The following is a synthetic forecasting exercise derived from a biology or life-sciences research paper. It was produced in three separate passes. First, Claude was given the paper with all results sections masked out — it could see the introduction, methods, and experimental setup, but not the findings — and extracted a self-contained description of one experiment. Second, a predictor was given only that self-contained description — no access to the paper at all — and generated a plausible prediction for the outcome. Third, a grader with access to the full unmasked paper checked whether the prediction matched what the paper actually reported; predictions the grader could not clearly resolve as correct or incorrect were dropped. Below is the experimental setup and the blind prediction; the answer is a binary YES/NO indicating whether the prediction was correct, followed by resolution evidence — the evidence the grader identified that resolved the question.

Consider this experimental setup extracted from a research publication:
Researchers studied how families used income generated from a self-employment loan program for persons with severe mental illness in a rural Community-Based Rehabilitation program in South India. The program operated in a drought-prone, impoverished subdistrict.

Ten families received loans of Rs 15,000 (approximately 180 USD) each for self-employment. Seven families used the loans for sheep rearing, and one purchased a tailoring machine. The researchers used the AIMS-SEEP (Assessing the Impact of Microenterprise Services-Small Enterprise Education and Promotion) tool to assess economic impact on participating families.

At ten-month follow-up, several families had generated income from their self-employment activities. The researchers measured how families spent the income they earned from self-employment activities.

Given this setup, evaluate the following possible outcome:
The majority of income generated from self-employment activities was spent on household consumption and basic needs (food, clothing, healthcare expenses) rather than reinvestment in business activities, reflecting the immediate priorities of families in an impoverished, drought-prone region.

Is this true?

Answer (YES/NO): YES